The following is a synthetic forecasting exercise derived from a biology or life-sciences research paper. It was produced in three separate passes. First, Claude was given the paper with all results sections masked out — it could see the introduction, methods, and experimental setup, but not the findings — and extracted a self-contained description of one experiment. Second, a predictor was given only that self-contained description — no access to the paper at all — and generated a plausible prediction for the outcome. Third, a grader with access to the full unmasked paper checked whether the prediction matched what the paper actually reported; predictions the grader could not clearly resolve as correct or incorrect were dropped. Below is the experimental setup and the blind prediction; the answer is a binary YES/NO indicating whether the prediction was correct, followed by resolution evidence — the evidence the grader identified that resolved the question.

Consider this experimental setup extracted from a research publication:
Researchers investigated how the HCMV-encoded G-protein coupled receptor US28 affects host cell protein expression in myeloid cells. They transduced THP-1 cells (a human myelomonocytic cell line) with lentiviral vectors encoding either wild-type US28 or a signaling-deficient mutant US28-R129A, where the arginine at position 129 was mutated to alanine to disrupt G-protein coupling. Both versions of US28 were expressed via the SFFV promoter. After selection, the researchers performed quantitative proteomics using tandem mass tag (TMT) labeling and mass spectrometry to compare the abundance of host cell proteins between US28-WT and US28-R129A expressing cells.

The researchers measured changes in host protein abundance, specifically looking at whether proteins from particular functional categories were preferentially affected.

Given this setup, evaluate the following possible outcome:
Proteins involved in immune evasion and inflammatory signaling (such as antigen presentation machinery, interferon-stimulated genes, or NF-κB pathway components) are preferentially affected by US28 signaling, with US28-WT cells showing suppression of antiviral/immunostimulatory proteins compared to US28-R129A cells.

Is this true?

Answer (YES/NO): YES